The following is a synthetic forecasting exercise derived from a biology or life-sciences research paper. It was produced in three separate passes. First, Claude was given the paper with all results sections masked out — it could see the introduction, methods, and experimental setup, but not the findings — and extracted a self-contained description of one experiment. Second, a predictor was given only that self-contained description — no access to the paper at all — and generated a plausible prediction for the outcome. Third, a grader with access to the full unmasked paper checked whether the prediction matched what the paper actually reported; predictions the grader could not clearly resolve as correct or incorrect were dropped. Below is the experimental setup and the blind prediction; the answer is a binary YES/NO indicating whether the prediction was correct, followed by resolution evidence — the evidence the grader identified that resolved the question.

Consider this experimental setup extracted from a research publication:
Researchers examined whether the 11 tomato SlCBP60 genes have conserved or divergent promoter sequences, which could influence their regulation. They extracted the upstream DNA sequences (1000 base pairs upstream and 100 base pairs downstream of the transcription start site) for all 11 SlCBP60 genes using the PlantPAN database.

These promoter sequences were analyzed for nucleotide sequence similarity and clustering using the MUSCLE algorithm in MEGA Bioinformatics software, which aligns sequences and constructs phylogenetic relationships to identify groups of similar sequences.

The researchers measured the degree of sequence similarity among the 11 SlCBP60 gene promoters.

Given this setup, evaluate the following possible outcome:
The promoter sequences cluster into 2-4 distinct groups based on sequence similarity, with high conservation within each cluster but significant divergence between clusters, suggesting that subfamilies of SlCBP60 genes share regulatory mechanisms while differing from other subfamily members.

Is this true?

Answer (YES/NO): NO